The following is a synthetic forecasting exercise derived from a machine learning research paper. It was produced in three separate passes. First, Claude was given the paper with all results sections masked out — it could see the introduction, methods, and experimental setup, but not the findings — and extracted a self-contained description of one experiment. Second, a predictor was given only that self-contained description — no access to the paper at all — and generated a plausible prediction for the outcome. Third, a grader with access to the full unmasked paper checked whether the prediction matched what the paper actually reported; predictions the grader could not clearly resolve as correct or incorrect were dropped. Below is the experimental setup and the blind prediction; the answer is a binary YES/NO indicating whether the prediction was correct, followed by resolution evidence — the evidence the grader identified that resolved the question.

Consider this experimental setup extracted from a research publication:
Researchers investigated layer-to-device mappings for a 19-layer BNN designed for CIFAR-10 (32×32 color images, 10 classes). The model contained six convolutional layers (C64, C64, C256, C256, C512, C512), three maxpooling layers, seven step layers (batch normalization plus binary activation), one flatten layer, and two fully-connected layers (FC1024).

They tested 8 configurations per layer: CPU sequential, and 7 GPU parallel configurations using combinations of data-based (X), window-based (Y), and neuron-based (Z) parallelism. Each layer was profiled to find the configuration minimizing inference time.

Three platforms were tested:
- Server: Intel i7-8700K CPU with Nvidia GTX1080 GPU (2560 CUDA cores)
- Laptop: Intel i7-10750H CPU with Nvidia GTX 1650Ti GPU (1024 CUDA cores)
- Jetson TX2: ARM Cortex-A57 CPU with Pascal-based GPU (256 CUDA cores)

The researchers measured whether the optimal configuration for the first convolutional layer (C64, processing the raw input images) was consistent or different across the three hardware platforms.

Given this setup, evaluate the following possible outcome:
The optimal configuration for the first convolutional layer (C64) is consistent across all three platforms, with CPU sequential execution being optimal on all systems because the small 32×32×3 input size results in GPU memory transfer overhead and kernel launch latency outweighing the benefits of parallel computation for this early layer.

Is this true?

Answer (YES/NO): YES